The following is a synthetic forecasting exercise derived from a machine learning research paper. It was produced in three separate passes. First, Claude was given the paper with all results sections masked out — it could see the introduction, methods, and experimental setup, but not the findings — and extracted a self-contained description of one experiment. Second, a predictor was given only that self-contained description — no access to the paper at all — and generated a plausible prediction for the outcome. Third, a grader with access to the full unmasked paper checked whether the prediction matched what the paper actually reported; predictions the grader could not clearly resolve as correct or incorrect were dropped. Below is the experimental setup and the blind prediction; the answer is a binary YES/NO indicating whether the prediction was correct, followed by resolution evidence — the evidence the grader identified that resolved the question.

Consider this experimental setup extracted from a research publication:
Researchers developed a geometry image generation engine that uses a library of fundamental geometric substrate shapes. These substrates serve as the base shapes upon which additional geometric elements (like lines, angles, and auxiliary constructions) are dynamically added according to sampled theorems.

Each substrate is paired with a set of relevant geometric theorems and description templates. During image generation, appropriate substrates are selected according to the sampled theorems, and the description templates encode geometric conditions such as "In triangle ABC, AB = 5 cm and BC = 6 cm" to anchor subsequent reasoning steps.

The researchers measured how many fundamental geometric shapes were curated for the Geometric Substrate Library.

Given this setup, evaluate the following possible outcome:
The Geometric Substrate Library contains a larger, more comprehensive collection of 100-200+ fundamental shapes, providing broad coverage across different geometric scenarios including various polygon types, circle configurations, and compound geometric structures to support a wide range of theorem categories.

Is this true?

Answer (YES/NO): NO